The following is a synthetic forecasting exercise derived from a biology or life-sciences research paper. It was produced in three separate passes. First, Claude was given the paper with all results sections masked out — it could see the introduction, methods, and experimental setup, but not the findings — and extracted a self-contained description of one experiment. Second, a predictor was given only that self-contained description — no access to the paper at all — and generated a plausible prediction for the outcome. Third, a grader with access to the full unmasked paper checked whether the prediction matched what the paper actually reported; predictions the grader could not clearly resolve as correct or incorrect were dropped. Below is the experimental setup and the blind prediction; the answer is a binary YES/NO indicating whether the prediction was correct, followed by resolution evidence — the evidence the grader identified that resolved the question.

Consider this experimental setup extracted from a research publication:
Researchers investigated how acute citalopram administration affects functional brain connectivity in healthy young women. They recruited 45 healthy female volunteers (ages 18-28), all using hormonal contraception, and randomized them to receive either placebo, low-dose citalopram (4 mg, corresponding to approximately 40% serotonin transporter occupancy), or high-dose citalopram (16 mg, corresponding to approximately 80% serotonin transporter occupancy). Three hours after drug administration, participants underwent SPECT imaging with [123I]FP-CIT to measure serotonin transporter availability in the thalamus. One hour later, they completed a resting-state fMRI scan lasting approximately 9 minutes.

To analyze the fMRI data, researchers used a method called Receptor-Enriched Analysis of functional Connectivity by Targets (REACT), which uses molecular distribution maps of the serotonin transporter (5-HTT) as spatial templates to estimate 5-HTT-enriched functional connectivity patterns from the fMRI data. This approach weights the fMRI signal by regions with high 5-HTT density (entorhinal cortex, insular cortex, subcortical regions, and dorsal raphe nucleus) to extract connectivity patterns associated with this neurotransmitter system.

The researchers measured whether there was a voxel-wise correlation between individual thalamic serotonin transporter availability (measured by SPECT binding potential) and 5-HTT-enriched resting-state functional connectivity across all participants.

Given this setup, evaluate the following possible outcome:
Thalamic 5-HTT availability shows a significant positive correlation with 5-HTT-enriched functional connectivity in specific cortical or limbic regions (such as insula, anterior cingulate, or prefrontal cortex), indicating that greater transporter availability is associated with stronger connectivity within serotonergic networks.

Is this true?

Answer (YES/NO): NO